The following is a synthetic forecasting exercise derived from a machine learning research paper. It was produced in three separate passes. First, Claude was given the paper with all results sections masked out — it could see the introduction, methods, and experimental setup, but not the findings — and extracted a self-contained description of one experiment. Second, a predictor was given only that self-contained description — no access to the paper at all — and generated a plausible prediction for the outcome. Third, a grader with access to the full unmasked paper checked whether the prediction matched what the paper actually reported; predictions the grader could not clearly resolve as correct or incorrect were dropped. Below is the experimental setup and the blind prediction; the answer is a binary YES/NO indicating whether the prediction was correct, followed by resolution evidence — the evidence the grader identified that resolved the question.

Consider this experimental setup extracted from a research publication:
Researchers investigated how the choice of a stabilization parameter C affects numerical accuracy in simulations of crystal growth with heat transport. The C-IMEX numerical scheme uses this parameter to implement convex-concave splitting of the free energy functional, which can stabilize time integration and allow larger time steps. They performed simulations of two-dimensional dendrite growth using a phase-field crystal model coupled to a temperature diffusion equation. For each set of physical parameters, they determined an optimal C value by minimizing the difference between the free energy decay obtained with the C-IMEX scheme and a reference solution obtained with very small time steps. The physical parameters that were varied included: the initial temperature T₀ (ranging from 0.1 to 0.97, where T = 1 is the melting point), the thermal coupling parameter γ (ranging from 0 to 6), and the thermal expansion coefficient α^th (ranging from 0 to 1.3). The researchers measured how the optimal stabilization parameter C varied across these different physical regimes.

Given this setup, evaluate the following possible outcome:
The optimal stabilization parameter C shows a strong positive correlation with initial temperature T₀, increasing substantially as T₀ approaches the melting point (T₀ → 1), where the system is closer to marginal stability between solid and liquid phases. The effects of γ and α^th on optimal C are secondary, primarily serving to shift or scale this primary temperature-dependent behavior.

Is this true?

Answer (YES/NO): NO